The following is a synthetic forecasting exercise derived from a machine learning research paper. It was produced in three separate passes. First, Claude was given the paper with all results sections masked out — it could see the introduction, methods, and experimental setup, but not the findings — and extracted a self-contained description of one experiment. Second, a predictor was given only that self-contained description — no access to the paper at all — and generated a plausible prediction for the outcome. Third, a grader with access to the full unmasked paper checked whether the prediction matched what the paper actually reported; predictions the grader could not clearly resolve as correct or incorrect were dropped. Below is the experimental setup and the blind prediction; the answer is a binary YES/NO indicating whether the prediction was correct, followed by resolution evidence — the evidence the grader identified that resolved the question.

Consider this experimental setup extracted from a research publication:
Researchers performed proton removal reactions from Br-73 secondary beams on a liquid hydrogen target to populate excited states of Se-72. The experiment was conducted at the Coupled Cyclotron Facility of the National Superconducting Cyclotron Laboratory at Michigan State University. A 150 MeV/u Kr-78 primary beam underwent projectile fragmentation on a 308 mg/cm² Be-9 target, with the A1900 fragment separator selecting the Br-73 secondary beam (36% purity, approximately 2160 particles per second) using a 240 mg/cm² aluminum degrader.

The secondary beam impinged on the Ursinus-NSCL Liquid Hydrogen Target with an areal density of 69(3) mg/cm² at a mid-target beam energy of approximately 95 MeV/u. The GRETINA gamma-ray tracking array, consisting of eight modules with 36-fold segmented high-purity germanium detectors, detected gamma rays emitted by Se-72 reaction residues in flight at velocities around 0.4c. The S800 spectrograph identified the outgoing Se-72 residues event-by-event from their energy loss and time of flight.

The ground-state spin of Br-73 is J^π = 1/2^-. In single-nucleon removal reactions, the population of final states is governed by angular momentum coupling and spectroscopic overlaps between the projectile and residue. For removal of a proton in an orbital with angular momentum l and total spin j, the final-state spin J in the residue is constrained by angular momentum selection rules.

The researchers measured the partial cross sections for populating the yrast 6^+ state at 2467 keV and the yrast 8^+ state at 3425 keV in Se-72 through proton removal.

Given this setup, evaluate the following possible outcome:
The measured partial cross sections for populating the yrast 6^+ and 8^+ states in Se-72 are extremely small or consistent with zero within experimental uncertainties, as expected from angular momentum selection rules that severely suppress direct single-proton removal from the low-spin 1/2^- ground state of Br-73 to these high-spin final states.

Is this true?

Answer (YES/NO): NO